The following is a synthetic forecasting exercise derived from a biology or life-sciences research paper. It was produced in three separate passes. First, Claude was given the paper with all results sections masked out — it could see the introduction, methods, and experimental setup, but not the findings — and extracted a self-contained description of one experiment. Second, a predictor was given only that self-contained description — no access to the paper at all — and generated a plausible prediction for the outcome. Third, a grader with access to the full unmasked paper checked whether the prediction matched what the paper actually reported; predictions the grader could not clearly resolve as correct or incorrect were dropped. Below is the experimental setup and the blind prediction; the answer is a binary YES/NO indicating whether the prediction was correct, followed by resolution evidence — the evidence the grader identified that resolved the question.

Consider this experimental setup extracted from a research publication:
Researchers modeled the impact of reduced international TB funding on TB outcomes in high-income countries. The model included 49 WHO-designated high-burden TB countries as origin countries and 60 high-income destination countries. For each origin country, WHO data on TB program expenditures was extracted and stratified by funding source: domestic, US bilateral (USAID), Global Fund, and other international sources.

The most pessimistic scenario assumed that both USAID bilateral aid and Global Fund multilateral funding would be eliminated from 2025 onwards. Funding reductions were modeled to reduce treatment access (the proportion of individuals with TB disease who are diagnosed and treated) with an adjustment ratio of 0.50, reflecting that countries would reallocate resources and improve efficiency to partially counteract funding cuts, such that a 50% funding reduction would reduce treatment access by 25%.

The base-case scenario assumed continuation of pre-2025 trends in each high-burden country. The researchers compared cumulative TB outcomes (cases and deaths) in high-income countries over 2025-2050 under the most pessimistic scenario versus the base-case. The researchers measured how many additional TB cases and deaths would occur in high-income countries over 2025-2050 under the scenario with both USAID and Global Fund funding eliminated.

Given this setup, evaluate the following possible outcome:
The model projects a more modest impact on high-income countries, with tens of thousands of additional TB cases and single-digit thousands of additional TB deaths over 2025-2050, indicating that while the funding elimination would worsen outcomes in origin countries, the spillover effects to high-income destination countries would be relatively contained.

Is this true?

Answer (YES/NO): NO